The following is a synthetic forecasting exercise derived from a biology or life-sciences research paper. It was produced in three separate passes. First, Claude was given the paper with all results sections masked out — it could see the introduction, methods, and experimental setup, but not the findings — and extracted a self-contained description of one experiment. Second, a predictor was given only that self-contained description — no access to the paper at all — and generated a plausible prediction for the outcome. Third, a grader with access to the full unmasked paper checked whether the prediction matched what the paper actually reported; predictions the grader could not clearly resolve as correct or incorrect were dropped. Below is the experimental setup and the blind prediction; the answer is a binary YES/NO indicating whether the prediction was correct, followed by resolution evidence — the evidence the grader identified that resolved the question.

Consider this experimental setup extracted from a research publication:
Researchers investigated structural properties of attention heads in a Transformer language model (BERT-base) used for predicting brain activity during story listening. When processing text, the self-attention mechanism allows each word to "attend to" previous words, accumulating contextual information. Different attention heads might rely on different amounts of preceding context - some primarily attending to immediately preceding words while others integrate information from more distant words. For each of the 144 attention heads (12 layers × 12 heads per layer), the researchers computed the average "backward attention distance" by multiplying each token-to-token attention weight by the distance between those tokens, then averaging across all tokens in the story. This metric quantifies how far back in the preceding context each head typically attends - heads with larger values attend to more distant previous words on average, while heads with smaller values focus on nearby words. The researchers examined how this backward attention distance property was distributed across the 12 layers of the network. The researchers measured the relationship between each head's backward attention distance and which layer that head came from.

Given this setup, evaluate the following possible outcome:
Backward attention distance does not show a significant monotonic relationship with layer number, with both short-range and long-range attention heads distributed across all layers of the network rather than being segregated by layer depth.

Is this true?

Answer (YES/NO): NO